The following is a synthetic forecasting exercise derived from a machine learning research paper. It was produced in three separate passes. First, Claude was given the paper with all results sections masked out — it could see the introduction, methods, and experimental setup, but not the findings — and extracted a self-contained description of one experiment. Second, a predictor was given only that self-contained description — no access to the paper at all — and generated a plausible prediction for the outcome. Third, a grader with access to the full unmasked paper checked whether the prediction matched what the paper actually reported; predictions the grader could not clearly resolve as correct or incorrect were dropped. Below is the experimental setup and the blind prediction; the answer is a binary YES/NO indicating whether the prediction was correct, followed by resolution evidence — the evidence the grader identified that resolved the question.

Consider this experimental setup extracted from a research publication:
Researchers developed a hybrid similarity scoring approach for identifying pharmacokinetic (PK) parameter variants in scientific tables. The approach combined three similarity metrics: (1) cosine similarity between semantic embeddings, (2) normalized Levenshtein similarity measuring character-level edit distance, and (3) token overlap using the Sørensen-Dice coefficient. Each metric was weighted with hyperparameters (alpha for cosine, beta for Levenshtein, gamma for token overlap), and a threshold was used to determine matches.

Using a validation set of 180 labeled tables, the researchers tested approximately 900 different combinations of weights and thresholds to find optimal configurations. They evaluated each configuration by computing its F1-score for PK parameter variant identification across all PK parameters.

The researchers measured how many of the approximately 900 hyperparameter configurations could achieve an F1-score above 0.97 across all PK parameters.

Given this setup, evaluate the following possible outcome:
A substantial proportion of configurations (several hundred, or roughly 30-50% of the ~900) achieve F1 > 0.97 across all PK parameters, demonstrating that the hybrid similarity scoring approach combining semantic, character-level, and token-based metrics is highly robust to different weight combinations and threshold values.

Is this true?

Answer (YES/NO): NO